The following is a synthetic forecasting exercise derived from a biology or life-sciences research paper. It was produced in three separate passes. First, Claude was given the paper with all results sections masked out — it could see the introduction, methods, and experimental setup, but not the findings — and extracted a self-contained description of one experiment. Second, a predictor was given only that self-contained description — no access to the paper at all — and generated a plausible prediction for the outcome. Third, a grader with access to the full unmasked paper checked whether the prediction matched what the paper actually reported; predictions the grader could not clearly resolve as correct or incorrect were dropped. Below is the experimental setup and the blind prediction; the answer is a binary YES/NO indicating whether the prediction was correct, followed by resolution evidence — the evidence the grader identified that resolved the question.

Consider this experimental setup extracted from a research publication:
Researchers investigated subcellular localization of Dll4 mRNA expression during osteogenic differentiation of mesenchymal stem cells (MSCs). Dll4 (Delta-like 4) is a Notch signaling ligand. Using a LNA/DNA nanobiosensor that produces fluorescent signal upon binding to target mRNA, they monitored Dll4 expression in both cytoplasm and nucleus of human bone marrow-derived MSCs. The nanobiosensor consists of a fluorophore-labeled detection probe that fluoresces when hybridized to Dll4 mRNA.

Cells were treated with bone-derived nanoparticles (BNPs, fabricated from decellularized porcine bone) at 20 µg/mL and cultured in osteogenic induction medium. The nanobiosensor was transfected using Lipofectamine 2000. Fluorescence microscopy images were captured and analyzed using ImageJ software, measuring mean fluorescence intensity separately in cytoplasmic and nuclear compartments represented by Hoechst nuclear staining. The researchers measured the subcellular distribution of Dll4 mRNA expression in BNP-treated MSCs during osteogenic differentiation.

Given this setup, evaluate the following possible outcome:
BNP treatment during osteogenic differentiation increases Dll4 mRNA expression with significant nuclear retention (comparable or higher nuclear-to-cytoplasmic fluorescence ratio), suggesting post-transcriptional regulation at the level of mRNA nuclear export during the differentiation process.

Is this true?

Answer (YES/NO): NO